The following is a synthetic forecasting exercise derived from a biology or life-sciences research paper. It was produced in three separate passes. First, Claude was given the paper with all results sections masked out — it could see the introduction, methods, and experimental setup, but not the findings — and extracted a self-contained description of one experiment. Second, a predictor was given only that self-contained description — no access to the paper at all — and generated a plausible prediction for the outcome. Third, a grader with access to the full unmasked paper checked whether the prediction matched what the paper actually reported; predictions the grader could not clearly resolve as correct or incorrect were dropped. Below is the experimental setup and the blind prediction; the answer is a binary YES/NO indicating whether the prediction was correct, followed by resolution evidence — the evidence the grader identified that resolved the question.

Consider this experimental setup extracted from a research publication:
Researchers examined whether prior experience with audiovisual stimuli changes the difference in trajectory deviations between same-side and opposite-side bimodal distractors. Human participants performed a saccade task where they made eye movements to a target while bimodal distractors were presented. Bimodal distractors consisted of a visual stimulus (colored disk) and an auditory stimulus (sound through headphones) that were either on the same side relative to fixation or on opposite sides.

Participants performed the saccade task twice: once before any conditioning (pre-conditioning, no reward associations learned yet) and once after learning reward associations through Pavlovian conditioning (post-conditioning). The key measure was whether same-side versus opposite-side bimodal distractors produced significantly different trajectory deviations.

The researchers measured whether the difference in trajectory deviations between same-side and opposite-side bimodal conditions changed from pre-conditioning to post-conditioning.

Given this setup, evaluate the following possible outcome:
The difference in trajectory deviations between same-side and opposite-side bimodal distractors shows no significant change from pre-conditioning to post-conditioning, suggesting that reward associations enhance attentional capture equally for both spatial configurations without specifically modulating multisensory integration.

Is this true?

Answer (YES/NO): NO